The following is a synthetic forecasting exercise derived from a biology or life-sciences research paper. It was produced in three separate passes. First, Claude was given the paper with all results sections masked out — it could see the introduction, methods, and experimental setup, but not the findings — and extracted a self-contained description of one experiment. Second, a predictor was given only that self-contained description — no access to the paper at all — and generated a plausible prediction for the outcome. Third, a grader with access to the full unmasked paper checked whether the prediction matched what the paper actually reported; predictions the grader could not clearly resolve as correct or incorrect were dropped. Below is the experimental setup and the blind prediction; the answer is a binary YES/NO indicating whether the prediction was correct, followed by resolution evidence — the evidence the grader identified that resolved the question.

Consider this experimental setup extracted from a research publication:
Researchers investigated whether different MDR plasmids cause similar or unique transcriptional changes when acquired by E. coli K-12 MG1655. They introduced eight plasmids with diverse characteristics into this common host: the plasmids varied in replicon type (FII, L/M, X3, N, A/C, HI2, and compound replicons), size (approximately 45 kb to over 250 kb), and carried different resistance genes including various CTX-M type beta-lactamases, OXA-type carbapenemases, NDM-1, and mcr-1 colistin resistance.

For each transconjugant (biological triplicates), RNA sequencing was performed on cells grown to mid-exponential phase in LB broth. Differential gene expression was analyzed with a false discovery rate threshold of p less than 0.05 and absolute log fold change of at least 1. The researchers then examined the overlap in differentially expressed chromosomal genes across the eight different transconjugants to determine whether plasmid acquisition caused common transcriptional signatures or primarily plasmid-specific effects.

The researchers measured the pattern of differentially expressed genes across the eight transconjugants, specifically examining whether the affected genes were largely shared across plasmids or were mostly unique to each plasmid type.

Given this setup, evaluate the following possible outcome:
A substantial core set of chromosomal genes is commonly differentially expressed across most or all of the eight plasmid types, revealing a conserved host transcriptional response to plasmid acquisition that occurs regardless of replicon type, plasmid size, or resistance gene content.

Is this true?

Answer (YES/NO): NO